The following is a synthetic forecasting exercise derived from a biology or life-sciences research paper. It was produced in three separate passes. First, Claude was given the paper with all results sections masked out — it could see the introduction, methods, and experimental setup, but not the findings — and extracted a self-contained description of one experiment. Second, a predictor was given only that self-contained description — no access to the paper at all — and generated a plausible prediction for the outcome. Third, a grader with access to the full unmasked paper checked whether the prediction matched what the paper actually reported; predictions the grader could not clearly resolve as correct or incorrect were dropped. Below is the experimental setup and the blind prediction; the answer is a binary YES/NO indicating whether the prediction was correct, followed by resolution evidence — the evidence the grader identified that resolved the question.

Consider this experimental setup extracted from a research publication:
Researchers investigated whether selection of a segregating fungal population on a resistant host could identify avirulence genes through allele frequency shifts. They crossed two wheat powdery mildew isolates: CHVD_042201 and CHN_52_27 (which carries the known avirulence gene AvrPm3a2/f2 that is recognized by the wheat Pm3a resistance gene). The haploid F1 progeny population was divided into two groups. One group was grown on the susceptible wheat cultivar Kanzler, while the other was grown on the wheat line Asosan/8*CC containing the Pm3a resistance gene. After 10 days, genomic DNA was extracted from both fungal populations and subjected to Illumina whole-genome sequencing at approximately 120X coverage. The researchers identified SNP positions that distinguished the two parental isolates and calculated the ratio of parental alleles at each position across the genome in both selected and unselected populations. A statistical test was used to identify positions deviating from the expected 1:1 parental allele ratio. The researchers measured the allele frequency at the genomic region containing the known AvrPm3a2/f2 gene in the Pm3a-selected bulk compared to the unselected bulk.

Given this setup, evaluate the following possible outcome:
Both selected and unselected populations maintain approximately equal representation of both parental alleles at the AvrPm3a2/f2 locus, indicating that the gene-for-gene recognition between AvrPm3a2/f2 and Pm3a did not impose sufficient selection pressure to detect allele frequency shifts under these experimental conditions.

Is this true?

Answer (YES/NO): NO